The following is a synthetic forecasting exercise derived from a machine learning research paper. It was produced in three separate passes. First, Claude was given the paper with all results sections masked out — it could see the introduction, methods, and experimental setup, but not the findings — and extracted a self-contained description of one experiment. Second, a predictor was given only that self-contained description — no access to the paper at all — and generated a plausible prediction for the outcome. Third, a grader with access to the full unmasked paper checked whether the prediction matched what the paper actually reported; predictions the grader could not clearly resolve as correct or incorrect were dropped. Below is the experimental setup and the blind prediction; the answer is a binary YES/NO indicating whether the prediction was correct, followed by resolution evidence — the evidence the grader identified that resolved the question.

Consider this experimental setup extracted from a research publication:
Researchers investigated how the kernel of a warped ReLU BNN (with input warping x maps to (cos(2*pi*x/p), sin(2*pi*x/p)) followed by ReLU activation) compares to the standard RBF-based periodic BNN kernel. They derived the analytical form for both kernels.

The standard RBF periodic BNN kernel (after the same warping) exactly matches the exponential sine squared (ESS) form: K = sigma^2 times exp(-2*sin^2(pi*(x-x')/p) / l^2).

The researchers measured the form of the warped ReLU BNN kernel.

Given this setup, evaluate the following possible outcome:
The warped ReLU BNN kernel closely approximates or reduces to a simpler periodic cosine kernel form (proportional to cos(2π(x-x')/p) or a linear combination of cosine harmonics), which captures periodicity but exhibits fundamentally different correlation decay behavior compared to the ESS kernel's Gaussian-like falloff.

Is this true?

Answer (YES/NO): NO